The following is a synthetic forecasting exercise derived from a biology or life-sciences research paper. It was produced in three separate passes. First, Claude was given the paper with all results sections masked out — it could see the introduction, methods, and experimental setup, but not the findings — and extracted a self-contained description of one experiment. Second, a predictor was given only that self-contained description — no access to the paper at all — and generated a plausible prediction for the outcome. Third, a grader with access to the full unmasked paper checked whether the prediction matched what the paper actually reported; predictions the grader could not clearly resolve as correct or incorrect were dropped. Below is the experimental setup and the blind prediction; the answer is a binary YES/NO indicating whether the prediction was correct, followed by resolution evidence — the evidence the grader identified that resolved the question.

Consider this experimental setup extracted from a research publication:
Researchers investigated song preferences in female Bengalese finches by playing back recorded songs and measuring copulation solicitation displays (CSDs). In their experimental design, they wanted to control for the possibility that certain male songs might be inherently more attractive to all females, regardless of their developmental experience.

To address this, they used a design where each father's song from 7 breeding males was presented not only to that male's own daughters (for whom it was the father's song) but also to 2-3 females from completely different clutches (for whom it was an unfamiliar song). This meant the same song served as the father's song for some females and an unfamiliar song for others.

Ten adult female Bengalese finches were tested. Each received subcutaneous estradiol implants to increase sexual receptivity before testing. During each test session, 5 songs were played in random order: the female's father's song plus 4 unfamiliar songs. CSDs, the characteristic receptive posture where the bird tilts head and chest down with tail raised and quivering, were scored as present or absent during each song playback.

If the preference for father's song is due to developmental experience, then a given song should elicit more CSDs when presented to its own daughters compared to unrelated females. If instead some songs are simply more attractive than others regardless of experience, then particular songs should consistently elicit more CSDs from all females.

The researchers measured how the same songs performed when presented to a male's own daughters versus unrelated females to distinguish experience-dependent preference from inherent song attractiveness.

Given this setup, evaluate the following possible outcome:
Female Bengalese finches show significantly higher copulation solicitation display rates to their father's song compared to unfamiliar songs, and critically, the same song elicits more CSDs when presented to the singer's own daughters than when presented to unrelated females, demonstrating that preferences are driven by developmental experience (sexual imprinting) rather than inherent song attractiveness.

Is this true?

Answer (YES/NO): NO